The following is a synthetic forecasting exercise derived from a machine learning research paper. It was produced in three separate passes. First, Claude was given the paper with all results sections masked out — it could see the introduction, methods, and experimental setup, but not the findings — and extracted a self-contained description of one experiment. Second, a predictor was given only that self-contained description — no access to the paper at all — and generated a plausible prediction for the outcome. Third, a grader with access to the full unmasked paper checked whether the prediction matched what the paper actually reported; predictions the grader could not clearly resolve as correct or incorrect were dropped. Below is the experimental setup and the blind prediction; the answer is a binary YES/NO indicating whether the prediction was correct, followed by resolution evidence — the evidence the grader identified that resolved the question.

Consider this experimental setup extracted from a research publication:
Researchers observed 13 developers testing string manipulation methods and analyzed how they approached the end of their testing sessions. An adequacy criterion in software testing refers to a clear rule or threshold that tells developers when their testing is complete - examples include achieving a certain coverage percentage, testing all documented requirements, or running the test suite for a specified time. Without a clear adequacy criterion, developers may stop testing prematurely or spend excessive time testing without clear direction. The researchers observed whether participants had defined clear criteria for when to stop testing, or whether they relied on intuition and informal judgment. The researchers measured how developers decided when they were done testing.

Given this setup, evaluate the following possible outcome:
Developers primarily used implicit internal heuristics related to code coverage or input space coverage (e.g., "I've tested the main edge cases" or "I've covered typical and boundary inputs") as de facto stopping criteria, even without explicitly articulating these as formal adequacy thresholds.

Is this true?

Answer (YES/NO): NO